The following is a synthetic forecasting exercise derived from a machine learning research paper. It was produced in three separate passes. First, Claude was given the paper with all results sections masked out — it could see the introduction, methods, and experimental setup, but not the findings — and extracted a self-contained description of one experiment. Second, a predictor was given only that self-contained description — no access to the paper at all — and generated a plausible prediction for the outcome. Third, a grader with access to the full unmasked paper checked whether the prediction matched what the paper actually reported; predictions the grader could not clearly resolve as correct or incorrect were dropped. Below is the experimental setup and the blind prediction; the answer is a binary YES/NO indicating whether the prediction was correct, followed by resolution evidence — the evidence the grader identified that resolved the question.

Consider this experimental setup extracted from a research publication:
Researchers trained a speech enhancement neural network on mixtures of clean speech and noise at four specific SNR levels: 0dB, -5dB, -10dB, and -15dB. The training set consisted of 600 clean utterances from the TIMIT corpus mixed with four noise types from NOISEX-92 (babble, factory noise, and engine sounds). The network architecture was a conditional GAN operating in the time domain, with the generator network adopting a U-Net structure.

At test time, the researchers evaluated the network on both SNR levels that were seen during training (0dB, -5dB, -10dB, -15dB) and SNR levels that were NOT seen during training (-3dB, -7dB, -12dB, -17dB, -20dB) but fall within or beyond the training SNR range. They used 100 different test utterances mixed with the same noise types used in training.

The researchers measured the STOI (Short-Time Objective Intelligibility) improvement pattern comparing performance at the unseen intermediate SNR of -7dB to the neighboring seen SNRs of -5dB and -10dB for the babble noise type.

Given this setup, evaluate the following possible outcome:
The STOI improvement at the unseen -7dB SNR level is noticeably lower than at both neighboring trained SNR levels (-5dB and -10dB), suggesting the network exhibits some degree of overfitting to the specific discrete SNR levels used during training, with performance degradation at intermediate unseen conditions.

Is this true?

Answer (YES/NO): NO